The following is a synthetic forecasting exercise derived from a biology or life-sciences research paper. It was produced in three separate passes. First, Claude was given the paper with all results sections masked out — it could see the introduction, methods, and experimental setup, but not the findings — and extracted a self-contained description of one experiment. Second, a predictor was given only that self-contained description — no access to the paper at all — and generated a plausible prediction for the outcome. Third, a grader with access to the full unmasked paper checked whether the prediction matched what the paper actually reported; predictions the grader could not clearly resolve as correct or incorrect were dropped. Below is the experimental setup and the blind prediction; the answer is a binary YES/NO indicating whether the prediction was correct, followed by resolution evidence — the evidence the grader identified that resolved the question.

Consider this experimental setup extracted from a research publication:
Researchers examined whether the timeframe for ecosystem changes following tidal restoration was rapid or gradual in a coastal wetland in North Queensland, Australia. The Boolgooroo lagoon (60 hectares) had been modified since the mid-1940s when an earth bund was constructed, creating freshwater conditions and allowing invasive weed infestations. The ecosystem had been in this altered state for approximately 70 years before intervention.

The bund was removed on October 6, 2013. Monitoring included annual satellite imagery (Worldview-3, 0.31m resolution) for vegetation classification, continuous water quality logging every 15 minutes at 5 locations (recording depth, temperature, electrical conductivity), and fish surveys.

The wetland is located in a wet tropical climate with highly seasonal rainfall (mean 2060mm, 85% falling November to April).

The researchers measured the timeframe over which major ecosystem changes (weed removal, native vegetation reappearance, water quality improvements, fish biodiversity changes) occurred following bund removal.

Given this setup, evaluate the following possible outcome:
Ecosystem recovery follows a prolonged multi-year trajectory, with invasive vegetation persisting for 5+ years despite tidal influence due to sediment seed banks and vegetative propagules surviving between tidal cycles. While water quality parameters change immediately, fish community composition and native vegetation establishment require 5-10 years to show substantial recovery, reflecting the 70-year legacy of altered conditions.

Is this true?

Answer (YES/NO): NO